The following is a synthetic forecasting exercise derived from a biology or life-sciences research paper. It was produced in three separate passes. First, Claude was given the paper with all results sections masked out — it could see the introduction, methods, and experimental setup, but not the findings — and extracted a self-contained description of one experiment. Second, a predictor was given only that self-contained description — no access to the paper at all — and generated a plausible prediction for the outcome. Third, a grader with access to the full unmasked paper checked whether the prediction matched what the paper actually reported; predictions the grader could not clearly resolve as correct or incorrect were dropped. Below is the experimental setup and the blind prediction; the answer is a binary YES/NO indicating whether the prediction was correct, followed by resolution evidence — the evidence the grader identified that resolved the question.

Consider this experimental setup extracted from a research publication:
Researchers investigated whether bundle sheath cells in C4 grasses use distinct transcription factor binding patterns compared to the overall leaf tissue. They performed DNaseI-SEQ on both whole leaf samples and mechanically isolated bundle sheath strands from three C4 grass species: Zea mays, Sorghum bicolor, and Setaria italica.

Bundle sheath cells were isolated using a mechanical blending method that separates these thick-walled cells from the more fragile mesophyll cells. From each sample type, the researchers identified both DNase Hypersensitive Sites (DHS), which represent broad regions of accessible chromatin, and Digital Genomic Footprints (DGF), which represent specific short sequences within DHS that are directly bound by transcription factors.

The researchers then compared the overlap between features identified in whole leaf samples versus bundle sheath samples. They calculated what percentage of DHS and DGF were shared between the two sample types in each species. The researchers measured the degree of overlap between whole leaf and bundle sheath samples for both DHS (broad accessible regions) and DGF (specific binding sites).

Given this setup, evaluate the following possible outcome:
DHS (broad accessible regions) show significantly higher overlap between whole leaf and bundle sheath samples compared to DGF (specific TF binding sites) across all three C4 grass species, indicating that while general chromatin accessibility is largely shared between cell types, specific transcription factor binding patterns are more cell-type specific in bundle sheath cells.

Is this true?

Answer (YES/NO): YES